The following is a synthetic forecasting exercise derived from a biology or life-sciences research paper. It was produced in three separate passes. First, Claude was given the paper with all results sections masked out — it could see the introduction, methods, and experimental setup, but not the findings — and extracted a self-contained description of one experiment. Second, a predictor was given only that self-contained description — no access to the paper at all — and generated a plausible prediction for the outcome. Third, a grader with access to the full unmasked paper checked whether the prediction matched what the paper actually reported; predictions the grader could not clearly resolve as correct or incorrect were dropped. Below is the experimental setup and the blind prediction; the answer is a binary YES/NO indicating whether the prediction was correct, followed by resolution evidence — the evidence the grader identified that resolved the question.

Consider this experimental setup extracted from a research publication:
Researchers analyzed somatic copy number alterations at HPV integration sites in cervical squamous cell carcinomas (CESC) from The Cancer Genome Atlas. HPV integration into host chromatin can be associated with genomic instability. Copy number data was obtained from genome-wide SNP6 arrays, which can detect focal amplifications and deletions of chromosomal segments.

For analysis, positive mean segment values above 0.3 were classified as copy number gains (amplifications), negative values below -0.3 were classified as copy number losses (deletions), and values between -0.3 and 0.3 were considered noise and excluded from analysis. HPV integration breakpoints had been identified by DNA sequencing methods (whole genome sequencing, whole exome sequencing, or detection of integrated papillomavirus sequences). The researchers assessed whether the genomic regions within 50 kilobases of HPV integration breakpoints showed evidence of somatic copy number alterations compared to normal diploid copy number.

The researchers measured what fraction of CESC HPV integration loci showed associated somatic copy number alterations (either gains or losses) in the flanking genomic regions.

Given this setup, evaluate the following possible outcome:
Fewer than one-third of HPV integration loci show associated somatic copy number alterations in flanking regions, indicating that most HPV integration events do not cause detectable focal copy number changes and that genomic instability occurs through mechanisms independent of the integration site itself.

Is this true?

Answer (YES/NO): NO